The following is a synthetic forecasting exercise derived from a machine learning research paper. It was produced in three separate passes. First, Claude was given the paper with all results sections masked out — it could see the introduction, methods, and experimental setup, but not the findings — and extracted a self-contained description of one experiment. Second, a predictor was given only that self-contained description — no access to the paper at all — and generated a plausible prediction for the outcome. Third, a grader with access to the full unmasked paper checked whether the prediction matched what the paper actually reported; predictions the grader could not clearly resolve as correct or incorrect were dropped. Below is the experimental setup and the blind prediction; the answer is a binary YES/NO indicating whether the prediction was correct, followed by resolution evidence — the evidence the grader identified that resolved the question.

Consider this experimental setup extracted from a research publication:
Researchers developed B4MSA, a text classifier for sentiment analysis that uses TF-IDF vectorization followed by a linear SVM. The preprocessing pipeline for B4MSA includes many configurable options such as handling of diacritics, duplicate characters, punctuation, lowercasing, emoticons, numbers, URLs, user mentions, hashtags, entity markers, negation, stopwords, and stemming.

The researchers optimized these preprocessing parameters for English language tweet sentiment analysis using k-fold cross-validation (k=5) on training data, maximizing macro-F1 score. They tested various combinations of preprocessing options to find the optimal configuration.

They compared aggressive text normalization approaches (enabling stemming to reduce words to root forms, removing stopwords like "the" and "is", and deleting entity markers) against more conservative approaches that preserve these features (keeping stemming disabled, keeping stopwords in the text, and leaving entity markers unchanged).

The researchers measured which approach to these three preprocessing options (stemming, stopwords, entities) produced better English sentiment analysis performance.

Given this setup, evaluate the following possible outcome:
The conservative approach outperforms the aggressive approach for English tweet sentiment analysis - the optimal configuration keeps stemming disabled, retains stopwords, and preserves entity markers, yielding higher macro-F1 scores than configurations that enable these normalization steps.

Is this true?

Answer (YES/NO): YES